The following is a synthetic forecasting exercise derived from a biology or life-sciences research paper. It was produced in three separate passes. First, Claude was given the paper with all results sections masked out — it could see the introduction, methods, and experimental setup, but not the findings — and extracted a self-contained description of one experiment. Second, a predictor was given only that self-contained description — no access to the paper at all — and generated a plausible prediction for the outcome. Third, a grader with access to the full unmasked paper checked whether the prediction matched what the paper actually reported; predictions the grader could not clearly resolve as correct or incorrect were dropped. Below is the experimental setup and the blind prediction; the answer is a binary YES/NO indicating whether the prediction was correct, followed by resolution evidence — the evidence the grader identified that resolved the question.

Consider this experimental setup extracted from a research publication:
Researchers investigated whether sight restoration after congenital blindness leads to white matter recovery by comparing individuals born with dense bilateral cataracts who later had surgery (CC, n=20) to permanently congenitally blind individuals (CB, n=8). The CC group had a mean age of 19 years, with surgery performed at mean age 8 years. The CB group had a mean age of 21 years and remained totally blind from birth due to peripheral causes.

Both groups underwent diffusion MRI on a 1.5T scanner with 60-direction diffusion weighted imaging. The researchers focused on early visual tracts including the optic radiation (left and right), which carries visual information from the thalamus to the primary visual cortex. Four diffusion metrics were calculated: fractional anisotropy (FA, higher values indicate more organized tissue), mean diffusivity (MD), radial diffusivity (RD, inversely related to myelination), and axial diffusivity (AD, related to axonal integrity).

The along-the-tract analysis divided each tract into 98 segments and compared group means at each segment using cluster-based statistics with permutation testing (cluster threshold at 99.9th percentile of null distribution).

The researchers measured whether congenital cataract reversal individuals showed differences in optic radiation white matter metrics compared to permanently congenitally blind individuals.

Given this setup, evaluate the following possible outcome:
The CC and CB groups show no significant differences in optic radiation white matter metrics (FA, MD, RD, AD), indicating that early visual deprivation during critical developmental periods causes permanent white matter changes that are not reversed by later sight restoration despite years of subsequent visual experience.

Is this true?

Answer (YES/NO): NO